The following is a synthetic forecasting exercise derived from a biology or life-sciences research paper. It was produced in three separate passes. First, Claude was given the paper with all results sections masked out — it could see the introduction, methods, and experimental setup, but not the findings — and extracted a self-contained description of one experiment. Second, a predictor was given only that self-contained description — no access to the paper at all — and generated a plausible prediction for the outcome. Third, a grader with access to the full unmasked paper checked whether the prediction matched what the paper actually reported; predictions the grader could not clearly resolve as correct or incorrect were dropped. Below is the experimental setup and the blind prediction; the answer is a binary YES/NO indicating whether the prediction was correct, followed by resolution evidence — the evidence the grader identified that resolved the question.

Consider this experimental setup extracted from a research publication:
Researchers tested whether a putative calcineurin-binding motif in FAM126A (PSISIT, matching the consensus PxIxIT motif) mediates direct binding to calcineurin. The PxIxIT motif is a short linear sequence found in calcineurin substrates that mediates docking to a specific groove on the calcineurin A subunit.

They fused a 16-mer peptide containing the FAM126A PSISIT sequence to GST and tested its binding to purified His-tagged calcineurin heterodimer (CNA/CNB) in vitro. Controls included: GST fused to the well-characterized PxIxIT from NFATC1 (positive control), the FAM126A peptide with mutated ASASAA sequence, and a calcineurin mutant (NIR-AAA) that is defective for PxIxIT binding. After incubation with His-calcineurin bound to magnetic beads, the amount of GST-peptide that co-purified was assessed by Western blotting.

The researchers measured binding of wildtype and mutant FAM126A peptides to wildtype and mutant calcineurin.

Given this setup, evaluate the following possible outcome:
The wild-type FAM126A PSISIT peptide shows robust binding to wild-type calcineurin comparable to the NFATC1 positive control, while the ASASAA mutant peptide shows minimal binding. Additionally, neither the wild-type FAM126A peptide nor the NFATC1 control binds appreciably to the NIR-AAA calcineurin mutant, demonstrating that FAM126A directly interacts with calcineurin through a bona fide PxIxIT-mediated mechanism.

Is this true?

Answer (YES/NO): YES